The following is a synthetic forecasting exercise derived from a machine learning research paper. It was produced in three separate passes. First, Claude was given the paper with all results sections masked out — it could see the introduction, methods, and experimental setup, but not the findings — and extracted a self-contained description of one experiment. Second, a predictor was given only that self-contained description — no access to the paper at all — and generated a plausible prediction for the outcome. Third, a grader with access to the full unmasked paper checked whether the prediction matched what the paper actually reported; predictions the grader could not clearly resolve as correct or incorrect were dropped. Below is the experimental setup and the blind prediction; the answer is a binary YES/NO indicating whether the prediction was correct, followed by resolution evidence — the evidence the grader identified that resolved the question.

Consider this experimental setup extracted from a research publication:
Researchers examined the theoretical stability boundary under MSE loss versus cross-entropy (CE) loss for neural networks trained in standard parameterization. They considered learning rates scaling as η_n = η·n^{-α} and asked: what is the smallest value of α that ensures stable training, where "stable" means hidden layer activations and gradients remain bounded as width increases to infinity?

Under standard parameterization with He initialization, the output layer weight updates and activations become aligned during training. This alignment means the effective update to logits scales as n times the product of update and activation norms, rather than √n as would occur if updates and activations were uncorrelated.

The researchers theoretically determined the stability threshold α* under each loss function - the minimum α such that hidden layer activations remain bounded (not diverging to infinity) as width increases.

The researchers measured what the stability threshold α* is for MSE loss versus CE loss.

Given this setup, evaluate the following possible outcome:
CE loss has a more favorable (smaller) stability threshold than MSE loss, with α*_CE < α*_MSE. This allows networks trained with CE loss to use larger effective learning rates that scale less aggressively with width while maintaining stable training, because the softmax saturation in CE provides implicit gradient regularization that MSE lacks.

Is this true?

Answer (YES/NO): YES